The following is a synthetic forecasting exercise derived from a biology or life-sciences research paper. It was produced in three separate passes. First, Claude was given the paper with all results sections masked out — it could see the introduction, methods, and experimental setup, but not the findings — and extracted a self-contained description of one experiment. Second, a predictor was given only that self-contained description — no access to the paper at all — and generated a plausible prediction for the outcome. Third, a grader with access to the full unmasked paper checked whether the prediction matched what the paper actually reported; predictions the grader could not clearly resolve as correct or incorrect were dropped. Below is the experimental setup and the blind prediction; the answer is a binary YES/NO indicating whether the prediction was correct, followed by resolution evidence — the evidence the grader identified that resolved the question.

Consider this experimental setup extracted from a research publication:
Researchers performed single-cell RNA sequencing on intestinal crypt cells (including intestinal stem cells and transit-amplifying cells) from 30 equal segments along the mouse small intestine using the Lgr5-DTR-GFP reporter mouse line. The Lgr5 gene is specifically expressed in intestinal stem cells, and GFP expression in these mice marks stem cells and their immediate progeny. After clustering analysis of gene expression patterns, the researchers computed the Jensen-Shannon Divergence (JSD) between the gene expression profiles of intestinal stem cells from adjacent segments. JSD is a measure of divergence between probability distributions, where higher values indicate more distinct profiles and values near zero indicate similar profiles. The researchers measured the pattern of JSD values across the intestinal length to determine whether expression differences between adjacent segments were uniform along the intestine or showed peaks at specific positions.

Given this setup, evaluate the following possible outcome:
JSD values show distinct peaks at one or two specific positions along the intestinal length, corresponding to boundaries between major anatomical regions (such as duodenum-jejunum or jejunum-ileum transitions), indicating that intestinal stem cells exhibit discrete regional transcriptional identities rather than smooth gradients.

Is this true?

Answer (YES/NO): YES